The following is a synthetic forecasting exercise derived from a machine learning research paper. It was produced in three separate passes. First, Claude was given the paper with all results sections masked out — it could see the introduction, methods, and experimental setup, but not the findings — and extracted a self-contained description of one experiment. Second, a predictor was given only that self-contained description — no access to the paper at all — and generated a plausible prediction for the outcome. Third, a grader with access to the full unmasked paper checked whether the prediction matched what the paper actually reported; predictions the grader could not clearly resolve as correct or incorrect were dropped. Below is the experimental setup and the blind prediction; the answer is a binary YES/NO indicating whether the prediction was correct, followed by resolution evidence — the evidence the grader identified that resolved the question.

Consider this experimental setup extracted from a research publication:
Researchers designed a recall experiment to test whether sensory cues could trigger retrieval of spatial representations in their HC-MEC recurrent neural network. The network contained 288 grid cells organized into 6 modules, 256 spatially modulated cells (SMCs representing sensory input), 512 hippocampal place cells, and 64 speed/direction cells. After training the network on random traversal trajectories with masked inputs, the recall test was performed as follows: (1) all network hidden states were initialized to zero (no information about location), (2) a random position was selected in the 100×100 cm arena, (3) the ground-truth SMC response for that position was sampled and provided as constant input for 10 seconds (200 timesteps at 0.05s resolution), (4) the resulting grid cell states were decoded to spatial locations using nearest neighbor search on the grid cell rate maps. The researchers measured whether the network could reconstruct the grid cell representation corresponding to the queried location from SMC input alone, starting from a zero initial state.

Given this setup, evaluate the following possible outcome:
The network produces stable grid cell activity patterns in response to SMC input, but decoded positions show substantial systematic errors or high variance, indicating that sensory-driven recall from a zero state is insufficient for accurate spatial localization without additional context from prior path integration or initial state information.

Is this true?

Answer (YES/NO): NO